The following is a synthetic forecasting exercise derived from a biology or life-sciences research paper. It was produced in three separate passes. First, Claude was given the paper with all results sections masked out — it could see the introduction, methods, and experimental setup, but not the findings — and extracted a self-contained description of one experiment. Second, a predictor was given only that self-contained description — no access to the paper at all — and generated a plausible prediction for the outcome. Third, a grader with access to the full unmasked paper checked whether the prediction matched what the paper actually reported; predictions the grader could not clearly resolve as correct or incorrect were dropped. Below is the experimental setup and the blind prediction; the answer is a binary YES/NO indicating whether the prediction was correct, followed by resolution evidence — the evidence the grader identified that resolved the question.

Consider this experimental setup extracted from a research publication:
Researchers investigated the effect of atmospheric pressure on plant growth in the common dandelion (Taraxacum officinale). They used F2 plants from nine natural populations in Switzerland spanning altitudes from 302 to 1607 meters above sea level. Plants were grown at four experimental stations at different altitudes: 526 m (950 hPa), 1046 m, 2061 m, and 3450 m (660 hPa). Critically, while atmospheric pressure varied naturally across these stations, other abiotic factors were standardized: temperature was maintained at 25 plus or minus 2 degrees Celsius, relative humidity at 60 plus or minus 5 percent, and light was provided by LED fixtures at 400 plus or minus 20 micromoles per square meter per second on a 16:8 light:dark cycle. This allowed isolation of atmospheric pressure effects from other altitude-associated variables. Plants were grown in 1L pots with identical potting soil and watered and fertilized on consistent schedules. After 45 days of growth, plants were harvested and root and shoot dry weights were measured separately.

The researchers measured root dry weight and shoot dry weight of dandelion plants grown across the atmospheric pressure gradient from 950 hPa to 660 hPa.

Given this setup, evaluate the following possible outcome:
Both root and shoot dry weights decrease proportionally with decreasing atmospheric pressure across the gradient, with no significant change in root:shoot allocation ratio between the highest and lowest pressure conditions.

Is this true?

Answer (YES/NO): NO